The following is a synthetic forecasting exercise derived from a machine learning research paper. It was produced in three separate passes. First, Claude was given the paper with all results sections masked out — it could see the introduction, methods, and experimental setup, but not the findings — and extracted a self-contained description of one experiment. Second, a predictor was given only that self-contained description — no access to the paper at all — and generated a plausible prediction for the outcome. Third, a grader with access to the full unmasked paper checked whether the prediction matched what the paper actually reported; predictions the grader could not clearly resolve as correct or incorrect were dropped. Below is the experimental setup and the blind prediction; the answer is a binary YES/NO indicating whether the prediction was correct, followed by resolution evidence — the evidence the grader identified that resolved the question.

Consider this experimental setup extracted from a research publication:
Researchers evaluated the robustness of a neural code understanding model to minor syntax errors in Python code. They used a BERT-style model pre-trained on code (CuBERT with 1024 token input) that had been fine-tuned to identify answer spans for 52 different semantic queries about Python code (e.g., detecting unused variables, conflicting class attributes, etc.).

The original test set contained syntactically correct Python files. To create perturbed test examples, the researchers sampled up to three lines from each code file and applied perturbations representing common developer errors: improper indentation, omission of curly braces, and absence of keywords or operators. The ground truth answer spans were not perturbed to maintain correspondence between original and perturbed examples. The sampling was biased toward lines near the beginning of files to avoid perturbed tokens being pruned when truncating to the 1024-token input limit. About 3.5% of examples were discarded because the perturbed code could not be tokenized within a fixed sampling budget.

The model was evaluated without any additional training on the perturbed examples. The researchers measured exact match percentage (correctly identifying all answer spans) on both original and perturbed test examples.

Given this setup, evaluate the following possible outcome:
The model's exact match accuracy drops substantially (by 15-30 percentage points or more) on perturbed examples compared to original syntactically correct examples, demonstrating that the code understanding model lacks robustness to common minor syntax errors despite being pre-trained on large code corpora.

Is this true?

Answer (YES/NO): NO